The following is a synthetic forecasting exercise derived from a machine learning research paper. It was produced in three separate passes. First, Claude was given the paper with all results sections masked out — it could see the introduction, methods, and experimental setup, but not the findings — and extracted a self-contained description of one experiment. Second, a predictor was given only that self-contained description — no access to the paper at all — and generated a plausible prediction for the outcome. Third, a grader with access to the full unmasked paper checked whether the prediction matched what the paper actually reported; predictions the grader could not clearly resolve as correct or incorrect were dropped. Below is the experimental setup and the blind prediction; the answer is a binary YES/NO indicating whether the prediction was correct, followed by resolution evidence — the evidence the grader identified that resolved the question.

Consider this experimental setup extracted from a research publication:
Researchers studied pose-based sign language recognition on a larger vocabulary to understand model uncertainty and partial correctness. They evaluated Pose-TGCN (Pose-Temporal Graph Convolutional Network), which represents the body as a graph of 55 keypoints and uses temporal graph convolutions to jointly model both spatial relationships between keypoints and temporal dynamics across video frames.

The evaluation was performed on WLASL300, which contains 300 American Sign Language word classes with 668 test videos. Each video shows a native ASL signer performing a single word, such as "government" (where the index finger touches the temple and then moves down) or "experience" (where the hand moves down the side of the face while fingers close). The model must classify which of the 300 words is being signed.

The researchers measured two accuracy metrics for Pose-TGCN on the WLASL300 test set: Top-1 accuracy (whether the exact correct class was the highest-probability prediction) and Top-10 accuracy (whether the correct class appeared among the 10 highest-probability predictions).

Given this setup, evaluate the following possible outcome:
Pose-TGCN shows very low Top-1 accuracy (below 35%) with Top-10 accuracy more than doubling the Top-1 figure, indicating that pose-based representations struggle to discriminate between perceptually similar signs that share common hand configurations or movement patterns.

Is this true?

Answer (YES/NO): NO